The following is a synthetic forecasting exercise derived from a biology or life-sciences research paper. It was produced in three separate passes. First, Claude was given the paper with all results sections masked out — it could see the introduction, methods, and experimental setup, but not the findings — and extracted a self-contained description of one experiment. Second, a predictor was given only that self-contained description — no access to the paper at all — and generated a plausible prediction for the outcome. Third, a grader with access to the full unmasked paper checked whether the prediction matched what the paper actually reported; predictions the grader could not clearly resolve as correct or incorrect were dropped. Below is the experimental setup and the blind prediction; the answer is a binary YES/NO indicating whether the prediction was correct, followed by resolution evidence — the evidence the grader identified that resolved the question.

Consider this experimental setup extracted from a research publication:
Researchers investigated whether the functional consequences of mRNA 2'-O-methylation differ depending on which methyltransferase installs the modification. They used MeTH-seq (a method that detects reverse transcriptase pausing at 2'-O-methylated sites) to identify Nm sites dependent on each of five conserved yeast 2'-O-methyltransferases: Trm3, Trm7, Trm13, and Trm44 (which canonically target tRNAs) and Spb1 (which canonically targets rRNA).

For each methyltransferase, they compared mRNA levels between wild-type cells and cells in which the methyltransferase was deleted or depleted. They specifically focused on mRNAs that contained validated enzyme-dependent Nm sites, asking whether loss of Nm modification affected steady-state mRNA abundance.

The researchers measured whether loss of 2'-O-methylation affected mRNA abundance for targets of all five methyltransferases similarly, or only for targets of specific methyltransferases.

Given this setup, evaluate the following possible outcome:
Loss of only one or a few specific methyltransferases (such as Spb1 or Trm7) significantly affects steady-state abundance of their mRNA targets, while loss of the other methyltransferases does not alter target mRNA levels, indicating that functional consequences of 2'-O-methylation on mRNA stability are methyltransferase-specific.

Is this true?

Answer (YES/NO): YES